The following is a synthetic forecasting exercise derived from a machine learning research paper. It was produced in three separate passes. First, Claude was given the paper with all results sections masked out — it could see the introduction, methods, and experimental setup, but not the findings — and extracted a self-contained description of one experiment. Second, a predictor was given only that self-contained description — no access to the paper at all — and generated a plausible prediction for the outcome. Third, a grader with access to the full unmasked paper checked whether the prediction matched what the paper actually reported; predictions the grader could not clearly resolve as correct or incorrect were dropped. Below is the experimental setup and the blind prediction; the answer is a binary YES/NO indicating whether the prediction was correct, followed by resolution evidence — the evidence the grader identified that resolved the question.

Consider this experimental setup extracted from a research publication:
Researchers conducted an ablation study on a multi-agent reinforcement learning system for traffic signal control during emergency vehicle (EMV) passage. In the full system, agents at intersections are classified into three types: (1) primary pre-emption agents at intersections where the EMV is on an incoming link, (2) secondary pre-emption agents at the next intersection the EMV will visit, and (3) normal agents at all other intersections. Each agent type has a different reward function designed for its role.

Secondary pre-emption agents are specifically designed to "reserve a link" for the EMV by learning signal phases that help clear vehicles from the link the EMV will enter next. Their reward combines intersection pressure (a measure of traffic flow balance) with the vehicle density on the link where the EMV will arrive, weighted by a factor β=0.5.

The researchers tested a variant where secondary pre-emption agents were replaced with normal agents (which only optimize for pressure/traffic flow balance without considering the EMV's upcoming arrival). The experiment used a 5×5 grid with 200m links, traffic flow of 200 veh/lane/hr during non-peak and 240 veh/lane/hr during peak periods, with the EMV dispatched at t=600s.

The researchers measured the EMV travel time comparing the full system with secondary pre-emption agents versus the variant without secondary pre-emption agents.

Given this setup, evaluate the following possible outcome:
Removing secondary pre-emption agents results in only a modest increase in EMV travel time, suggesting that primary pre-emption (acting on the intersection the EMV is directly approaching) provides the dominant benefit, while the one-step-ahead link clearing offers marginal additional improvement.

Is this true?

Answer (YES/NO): NO